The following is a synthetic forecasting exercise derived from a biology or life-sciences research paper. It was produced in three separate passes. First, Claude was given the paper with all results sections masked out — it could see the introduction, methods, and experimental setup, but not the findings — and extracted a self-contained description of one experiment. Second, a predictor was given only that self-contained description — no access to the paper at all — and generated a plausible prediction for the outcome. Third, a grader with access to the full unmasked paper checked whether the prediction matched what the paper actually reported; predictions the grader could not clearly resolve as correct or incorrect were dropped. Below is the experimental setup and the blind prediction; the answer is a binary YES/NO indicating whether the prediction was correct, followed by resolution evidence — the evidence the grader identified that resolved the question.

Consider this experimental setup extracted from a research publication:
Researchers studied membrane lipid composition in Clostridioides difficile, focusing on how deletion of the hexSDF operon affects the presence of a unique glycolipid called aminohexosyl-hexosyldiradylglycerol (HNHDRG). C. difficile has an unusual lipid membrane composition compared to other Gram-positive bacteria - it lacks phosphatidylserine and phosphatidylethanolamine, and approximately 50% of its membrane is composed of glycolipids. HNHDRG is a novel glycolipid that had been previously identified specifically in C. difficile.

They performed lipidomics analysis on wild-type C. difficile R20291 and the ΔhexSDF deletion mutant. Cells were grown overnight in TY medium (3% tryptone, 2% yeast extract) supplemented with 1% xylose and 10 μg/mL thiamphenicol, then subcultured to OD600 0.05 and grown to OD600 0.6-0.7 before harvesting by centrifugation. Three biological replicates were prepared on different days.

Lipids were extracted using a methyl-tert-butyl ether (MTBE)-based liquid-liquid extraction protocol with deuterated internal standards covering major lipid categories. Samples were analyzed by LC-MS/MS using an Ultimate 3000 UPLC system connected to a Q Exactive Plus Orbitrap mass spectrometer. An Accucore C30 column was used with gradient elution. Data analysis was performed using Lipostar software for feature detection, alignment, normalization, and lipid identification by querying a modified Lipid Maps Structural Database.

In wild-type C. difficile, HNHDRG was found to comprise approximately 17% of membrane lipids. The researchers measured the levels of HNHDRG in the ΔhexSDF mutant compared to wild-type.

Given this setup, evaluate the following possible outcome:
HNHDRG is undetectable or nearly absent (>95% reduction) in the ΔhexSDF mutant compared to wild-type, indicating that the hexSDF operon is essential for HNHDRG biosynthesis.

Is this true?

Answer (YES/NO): YES